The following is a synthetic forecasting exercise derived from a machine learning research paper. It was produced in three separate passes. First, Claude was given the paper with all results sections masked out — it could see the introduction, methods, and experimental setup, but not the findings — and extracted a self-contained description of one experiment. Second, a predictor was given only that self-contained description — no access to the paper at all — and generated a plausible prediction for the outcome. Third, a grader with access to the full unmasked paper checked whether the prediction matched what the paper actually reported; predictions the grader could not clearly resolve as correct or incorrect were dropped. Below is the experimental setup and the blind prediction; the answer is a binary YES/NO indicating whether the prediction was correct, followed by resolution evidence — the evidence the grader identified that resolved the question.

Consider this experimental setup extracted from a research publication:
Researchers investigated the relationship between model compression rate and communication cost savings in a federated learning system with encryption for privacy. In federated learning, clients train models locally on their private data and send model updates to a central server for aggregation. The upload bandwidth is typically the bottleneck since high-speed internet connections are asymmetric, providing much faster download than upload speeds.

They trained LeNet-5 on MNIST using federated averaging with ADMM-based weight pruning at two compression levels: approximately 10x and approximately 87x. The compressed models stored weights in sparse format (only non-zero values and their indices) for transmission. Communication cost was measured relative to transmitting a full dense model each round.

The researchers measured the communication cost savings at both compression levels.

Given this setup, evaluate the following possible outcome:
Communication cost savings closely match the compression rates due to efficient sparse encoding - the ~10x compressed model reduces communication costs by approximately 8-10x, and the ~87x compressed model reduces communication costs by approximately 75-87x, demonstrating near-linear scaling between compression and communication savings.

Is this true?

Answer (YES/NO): NO